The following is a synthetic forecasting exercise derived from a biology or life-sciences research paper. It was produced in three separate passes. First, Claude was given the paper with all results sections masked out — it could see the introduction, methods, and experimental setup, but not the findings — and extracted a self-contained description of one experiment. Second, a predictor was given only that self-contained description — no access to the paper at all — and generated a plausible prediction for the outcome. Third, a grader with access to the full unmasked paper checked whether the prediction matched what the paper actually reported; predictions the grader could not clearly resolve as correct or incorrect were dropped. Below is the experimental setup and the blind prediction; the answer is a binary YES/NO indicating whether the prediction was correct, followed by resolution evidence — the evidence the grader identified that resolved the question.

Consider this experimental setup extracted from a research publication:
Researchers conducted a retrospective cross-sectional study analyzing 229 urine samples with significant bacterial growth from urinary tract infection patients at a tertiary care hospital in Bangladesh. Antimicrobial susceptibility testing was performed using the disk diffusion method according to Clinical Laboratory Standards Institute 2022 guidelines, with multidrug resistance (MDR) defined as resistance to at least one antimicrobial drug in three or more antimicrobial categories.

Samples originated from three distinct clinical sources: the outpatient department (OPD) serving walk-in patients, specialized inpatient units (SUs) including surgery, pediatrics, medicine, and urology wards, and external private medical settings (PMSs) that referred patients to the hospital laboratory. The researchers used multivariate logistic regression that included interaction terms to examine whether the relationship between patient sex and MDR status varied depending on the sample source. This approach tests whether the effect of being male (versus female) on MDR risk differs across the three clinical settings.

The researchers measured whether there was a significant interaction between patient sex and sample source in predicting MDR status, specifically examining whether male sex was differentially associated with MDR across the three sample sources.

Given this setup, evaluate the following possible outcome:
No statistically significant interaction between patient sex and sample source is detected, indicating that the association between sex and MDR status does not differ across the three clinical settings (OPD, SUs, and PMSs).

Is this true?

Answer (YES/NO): NO